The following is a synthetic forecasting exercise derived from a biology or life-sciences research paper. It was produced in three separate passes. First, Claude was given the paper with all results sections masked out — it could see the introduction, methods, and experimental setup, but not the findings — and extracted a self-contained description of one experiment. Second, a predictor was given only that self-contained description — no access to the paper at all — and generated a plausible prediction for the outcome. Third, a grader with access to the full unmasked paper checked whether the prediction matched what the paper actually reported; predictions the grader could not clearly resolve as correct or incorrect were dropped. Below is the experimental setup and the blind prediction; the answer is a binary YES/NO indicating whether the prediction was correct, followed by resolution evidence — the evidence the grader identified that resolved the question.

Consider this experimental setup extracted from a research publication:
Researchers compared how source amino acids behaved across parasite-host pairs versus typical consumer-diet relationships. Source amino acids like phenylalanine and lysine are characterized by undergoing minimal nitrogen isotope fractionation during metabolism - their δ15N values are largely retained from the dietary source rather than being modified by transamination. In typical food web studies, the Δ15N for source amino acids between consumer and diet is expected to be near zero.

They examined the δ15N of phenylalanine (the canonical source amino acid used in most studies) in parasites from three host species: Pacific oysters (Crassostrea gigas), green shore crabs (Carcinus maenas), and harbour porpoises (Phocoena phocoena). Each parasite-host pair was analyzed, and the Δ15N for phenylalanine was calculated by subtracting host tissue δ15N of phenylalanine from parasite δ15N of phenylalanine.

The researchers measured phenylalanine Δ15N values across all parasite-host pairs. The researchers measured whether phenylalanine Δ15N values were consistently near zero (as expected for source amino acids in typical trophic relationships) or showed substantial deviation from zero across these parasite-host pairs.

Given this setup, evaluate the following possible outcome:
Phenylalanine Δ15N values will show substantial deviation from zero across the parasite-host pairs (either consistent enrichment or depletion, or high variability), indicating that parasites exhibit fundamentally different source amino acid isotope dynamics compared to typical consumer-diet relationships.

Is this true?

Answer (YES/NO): YES